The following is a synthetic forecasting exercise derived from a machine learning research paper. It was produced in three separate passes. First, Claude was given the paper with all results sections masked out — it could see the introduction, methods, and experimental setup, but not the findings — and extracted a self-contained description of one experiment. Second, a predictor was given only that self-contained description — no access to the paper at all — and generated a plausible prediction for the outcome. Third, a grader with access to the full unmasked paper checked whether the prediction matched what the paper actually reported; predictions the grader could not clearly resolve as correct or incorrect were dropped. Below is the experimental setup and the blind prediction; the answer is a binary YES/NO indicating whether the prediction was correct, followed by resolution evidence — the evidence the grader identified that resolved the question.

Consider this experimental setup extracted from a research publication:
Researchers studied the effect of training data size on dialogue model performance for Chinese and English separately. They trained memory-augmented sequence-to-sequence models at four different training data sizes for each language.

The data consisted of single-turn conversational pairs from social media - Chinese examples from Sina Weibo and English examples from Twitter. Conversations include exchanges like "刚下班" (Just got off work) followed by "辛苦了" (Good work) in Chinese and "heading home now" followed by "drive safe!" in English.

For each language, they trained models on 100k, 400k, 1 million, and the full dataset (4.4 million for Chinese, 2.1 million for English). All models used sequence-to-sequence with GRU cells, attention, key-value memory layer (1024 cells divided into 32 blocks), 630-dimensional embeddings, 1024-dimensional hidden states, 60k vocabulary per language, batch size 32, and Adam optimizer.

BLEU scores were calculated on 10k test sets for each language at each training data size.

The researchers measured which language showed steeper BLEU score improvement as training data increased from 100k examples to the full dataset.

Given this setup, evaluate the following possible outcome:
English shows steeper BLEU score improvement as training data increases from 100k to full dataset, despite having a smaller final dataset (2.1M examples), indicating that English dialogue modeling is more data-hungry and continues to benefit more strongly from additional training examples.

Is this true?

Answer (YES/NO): NO